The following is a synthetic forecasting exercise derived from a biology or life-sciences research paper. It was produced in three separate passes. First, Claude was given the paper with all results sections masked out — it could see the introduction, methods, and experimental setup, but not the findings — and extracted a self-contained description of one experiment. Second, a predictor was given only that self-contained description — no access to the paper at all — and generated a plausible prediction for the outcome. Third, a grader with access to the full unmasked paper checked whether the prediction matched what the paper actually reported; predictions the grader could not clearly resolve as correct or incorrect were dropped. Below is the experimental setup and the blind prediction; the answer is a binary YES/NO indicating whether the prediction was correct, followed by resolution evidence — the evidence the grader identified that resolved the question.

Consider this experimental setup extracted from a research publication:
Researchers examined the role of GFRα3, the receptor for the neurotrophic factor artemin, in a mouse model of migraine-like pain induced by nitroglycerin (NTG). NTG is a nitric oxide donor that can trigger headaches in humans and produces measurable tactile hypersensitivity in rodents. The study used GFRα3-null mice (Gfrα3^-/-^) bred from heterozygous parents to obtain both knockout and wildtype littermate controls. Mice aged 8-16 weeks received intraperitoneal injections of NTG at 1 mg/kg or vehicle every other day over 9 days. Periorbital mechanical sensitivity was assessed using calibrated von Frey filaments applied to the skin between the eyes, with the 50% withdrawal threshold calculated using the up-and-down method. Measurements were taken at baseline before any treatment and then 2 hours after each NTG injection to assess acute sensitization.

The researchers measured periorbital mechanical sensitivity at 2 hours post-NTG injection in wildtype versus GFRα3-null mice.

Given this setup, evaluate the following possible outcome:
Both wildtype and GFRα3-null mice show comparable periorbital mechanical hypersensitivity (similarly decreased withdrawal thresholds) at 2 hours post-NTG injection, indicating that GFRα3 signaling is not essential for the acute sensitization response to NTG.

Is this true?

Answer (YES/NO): NO